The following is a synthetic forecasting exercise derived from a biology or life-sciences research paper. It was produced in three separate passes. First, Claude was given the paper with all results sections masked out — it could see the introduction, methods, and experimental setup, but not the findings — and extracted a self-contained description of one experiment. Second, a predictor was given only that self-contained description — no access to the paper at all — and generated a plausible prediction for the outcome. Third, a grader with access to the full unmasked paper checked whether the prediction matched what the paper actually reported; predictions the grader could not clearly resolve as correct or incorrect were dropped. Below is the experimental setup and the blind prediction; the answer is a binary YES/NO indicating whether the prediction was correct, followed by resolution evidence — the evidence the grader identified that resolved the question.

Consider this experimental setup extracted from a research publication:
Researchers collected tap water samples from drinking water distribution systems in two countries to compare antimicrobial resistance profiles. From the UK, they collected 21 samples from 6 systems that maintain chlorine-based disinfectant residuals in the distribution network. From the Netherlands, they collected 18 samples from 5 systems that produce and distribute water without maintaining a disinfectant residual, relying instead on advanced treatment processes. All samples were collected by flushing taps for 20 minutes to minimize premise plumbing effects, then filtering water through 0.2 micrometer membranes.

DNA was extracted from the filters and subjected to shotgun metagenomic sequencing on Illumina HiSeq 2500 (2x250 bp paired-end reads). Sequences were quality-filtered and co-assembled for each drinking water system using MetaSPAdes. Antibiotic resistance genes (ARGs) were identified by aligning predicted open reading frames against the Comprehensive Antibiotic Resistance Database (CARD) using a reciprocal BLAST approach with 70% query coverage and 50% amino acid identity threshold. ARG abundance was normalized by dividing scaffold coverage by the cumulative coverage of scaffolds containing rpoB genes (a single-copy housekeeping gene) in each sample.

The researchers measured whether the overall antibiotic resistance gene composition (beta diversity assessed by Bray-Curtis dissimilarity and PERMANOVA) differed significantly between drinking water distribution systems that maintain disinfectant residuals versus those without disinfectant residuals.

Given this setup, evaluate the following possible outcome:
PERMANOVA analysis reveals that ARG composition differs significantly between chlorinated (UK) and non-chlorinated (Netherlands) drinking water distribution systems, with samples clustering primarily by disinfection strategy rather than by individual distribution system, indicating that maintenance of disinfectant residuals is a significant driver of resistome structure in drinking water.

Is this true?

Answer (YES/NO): YES